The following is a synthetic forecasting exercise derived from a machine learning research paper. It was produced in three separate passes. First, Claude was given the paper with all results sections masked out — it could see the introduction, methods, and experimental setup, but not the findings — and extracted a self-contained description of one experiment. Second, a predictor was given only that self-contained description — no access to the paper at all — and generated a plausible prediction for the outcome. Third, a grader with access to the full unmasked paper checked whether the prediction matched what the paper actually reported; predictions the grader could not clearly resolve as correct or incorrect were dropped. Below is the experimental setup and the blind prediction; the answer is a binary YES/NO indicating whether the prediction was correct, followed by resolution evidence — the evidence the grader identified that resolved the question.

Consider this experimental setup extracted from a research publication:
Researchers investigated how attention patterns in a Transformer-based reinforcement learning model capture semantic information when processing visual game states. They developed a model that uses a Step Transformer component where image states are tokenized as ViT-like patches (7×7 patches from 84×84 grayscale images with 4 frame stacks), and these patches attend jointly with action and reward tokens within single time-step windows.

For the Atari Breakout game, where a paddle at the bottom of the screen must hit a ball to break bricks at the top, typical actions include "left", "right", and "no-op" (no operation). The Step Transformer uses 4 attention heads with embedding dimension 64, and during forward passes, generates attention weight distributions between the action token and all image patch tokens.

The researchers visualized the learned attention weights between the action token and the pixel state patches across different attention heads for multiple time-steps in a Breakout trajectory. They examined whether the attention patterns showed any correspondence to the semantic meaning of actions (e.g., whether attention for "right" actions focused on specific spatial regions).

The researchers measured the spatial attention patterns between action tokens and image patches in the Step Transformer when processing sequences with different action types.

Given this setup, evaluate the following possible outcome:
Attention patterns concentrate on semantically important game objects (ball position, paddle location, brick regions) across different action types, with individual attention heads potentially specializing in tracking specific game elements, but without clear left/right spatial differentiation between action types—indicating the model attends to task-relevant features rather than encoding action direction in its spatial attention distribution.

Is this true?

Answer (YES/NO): NO